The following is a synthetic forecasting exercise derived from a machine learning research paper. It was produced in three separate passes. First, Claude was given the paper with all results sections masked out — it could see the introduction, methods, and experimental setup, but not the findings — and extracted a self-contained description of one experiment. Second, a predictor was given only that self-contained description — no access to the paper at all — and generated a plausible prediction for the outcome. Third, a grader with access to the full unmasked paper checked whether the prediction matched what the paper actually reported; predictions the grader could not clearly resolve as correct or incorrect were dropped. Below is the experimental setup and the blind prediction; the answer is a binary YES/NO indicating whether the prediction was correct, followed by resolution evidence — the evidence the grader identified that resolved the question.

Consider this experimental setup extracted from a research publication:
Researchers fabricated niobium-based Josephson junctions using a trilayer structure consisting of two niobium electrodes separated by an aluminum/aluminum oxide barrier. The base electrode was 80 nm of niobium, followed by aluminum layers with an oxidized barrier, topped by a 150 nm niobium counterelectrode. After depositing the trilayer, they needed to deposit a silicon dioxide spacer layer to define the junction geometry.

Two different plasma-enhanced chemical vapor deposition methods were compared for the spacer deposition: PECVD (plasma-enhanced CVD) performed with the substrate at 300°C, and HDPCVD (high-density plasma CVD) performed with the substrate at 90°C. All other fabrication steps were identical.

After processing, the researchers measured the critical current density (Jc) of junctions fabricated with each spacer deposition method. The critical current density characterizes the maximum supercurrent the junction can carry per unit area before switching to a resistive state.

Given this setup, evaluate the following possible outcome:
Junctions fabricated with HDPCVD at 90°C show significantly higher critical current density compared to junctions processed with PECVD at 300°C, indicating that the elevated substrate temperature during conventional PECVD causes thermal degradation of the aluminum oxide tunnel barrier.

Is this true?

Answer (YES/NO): YES